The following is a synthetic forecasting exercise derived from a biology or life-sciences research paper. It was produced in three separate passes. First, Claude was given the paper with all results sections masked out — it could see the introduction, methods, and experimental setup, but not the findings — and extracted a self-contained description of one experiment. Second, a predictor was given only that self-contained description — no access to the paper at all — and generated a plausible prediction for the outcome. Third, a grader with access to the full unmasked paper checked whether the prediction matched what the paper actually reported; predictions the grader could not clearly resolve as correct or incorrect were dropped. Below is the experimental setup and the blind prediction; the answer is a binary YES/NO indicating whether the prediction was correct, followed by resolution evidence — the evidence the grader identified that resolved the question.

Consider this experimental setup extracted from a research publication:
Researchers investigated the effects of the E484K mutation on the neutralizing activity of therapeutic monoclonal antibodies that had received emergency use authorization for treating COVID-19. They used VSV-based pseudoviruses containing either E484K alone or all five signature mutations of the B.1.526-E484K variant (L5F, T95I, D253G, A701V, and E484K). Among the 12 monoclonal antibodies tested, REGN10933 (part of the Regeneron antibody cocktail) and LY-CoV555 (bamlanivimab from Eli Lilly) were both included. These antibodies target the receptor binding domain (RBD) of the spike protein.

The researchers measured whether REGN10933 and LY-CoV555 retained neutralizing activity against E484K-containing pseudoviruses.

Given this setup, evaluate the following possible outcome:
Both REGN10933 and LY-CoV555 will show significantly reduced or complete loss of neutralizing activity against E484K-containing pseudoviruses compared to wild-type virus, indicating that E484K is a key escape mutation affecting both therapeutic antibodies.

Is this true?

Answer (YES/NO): YES